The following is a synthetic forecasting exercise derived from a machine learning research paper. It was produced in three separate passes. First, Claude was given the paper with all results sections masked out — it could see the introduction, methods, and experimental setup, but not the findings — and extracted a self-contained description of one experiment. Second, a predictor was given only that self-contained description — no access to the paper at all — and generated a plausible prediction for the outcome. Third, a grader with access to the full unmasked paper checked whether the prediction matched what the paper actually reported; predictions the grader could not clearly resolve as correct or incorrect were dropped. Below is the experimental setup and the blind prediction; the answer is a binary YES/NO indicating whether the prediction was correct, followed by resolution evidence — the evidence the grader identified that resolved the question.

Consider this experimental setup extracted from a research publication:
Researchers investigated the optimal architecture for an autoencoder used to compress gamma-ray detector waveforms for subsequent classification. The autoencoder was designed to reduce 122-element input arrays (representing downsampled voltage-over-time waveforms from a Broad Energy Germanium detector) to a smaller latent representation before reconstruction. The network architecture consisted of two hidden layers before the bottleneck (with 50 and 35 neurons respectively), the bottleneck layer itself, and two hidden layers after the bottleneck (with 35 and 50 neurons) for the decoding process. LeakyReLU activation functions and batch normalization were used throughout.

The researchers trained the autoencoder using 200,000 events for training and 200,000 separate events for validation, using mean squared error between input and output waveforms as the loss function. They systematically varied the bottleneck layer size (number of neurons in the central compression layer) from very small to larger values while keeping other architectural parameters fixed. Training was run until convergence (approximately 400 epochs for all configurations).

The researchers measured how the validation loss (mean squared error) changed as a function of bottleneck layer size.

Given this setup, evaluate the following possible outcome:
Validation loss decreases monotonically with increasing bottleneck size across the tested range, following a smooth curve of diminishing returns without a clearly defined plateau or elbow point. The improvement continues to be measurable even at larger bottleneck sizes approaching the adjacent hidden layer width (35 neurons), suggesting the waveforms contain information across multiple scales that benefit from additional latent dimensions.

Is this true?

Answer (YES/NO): NO